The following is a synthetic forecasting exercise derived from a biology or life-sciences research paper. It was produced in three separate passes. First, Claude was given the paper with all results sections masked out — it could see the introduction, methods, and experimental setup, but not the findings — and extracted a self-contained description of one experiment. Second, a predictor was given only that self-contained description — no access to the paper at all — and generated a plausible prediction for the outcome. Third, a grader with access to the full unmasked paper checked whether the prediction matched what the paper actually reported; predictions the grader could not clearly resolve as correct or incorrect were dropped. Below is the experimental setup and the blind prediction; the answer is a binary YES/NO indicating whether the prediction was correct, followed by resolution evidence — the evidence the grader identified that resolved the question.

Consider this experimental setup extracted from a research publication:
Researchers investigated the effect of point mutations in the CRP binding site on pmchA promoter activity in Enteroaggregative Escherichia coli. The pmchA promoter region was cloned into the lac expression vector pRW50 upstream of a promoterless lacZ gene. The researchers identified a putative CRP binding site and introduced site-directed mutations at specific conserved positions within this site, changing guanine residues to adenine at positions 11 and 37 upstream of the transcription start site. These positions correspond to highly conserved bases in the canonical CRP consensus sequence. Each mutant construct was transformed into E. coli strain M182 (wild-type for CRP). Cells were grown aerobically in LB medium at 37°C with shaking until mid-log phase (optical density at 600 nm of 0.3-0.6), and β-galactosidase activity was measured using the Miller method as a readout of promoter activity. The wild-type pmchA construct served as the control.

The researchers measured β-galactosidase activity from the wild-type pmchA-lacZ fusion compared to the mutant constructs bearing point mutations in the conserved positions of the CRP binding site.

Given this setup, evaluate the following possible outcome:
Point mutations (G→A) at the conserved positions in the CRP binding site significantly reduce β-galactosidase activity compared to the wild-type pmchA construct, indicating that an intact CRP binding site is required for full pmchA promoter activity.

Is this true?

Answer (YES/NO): YES